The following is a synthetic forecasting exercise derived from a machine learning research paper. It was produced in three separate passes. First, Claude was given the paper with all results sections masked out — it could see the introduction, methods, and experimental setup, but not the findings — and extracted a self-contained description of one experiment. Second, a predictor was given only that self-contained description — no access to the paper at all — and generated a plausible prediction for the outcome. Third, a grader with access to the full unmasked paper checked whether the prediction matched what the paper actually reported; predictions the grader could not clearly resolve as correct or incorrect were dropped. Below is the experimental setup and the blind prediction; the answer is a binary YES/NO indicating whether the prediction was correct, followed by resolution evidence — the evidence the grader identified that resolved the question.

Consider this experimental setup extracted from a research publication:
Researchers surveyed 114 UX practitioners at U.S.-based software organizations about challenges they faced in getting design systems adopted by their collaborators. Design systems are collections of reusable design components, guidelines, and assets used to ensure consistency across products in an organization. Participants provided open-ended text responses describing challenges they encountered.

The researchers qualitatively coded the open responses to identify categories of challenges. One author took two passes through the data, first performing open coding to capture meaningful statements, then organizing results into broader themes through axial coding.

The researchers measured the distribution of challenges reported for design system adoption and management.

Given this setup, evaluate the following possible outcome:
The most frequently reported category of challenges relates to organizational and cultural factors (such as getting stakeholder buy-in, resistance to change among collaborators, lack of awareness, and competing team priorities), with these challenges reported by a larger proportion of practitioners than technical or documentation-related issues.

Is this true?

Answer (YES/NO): NO